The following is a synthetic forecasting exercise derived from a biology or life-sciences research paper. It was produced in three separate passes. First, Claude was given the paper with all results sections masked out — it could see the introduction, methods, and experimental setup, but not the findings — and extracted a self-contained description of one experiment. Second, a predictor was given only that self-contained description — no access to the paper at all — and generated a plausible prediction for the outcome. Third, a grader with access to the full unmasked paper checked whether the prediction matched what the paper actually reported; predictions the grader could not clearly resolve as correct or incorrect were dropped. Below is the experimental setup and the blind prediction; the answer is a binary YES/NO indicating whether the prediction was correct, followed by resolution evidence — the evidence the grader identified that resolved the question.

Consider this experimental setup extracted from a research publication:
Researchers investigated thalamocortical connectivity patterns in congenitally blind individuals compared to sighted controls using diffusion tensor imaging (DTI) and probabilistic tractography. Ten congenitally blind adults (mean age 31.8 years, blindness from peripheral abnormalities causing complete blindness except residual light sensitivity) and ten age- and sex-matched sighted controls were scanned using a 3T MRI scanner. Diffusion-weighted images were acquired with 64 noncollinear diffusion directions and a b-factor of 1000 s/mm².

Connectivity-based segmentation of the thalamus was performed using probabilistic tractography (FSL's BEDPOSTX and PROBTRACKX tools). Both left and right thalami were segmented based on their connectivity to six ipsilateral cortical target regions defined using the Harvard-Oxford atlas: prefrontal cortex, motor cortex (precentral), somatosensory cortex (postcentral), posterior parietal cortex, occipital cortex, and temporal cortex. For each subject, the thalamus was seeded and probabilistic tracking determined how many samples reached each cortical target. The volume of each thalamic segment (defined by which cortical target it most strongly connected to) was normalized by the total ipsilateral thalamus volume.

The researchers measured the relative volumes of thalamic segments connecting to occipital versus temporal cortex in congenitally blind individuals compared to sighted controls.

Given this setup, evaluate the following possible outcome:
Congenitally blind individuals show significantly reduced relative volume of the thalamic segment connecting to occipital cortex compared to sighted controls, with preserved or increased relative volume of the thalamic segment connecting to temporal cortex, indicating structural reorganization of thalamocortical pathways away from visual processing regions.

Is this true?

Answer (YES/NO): YES